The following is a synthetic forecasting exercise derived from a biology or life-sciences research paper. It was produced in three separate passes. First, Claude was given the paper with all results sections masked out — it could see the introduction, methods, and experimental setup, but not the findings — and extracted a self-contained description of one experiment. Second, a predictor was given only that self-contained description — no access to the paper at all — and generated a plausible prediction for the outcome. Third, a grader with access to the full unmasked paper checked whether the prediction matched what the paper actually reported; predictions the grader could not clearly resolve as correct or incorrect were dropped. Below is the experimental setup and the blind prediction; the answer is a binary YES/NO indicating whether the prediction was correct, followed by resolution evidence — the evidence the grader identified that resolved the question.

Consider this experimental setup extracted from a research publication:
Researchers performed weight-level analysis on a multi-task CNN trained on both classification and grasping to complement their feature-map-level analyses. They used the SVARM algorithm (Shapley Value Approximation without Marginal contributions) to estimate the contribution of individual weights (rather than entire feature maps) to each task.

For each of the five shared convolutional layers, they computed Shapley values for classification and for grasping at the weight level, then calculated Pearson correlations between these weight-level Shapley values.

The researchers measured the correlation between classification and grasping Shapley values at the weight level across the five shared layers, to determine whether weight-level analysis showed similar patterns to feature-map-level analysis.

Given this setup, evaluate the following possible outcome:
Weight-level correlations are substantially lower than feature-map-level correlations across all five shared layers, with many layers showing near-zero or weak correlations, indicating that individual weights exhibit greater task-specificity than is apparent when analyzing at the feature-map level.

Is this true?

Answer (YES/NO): NO